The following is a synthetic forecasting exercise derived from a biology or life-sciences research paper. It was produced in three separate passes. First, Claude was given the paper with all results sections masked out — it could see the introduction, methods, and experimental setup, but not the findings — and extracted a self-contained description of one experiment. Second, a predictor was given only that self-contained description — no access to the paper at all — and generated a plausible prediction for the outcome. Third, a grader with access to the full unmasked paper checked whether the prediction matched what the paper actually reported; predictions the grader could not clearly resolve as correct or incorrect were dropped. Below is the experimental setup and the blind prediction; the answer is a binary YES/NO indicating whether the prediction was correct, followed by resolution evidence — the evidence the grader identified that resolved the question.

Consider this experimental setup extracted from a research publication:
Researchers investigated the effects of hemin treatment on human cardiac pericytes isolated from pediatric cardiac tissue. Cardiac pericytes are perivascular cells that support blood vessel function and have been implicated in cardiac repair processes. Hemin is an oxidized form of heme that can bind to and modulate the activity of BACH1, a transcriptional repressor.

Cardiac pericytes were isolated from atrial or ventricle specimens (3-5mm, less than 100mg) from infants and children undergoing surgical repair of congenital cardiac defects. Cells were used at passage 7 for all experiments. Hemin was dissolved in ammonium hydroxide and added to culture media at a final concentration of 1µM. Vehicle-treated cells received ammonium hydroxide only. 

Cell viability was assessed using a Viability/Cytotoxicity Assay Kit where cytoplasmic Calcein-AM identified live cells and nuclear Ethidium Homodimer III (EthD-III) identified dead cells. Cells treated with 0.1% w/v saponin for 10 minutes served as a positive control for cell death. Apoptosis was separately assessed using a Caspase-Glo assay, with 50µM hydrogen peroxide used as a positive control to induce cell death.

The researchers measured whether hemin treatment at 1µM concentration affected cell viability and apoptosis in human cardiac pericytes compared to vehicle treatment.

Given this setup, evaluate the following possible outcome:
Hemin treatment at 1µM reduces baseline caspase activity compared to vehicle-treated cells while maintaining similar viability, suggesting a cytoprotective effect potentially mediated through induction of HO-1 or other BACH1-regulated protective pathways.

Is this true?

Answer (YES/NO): NO